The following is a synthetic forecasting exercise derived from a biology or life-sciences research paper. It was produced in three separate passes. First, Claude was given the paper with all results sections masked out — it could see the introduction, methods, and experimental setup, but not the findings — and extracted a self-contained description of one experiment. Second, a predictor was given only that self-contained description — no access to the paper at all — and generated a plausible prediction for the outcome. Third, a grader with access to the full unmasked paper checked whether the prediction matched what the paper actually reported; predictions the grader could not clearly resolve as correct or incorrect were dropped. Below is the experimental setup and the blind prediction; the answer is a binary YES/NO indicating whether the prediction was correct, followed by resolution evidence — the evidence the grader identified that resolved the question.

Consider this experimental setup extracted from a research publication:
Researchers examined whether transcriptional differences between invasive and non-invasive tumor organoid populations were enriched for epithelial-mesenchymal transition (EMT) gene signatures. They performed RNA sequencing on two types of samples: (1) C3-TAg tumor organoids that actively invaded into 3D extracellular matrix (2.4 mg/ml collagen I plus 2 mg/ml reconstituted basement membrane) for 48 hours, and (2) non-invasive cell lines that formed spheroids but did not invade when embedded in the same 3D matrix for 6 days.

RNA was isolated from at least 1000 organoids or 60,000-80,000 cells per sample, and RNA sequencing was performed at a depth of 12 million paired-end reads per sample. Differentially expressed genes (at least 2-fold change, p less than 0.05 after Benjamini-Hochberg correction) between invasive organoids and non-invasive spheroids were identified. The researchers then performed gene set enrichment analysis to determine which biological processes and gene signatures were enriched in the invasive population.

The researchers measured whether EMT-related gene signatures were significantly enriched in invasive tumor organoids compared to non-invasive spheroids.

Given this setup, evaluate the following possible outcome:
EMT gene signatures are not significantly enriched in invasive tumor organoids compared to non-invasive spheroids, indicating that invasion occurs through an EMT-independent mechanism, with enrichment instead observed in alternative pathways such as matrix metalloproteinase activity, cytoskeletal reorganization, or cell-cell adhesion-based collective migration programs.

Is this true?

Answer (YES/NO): NO